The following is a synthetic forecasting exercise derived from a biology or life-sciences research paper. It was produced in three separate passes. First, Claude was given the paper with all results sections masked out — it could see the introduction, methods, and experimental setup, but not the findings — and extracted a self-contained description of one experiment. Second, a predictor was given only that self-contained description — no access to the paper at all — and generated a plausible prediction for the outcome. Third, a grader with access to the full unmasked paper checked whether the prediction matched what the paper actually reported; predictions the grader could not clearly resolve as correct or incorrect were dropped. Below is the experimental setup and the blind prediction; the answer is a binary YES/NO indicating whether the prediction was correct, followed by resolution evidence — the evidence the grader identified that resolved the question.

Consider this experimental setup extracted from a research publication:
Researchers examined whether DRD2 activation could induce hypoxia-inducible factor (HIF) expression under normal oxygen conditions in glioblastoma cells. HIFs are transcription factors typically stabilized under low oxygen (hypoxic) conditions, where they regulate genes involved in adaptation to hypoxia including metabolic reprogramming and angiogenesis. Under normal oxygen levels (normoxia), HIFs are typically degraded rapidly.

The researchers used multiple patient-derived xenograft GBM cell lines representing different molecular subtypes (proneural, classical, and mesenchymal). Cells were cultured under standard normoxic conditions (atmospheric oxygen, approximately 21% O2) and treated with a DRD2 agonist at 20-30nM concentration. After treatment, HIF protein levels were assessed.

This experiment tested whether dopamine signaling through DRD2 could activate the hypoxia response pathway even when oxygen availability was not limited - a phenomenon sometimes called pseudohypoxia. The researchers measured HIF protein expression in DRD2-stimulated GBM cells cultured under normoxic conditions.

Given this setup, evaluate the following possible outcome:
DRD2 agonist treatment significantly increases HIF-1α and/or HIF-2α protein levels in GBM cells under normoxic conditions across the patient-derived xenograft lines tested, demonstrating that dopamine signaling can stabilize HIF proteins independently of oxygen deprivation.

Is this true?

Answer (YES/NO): YES